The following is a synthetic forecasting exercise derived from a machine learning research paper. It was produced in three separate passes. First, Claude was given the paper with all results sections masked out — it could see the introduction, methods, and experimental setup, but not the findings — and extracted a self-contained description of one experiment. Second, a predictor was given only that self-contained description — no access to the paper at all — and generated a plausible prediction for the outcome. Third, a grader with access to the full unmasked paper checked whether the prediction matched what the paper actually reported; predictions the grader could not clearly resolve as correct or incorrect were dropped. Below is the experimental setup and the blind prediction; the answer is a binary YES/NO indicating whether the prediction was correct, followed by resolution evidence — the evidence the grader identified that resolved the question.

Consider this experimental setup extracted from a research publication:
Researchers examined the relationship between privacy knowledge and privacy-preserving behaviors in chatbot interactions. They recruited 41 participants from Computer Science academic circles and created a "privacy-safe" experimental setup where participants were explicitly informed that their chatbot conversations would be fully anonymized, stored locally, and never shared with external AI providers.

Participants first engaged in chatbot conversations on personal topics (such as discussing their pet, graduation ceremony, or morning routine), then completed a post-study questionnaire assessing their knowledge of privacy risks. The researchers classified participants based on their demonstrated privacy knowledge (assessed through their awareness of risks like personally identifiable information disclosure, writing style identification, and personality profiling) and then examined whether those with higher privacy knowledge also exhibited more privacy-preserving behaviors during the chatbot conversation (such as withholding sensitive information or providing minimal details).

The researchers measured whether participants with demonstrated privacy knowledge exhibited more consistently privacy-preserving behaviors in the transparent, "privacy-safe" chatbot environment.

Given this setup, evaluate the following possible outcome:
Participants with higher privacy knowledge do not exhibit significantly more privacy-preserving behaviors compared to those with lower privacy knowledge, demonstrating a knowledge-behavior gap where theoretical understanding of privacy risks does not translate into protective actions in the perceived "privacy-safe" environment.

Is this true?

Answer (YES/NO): YES